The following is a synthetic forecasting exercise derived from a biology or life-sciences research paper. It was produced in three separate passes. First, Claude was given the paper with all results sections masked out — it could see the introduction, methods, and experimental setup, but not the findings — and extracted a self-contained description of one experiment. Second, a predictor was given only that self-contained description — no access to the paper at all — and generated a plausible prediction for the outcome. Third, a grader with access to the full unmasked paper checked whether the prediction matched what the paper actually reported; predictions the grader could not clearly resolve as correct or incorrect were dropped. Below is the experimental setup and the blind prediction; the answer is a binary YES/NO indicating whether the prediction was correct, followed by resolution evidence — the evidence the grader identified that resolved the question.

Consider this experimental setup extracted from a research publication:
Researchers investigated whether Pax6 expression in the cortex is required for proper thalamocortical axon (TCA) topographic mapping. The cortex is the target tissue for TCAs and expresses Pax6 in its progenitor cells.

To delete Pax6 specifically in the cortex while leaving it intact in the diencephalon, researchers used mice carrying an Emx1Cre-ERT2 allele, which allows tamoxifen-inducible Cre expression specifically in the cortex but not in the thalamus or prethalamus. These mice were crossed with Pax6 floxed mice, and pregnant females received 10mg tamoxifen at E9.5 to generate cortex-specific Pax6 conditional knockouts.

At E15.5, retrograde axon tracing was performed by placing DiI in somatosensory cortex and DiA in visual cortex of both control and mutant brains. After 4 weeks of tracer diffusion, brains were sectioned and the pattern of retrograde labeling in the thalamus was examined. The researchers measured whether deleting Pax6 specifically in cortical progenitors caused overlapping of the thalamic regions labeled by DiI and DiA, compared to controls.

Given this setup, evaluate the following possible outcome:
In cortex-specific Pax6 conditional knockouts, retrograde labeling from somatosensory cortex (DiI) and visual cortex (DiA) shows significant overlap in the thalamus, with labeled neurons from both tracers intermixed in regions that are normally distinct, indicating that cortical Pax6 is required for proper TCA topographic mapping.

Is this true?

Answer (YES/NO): NO